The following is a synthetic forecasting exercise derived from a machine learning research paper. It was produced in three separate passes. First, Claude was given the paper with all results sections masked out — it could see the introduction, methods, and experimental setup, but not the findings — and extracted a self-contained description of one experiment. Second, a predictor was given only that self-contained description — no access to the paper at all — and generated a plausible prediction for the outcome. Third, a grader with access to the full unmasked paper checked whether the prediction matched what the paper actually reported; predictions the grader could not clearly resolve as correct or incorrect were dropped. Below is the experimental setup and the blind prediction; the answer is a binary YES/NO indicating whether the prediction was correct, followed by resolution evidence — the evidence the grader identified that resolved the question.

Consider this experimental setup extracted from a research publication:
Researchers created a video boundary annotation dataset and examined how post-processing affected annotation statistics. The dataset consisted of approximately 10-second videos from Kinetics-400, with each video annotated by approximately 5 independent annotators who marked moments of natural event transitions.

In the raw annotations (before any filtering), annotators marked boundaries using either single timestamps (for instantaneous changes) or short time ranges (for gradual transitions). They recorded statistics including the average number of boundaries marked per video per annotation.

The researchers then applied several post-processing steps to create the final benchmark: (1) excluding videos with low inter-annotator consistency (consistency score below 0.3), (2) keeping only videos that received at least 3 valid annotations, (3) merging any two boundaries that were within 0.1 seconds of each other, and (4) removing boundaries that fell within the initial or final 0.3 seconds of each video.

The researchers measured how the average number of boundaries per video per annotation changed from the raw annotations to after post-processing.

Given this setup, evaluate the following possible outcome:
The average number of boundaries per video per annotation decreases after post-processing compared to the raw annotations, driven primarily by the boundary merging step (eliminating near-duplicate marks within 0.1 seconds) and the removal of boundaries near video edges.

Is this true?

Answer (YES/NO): YES